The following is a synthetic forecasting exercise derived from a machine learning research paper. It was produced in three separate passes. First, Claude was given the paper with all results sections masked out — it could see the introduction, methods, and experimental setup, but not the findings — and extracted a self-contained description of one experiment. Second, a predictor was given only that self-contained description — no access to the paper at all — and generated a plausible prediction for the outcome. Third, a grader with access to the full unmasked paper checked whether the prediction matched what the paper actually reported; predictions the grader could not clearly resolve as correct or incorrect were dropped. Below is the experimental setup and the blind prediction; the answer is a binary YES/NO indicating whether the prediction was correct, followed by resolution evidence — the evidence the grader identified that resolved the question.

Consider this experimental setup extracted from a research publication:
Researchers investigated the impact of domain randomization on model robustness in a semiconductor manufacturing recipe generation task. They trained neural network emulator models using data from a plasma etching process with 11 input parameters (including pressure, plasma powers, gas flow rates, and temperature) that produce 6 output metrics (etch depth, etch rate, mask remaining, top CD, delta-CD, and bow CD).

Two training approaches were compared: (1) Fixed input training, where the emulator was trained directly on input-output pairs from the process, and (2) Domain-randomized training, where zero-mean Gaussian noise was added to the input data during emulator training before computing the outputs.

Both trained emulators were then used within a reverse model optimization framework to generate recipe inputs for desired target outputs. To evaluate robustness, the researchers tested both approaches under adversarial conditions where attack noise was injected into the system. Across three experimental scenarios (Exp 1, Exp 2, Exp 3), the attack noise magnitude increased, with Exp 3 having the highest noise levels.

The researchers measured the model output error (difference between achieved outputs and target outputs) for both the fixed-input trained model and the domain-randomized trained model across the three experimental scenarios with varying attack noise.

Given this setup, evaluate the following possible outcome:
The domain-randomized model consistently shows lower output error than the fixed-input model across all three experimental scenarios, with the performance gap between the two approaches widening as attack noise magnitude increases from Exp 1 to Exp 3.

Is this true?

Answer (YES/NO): YES